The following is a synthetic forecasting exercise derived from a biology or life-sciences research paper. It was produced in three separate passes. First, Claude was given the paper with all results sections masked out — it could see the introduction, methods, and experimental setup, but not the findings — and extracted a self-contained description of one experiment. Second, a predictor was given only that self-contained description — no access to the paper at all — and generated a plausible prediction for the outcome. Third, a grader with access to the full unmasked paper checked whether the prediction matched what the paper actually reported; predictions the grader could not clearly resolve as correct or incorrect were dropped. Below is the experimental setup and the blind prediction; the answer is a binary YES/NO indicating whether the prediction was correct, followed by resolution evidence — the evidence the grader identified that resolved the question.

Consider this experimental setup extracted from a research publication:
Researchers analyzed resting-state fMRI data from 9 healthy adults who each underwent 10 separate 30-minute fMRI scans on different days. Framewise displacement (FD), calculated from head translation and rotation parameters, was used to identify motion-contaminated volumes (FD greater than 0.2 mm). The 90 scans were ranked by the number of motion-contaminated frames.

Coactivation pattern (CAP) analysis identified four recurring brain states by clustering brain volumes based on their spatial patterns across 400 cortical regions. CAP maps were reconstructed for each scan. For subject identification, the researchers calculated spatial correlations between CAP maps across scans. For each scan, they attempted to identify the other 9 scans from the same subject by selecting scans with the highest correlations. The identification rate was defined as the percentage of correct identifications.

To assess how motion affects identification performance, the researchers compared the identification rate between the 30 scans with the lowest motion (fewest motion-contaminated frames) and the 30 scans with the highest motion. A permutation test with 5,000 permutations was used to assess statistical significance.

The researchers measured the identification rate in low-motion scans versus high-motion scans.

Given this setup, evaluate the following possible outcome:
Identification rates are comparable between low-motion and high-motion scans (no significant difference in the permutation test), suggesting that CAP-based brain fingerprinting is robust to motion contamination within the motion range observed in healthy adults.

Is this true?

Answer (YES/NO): YES